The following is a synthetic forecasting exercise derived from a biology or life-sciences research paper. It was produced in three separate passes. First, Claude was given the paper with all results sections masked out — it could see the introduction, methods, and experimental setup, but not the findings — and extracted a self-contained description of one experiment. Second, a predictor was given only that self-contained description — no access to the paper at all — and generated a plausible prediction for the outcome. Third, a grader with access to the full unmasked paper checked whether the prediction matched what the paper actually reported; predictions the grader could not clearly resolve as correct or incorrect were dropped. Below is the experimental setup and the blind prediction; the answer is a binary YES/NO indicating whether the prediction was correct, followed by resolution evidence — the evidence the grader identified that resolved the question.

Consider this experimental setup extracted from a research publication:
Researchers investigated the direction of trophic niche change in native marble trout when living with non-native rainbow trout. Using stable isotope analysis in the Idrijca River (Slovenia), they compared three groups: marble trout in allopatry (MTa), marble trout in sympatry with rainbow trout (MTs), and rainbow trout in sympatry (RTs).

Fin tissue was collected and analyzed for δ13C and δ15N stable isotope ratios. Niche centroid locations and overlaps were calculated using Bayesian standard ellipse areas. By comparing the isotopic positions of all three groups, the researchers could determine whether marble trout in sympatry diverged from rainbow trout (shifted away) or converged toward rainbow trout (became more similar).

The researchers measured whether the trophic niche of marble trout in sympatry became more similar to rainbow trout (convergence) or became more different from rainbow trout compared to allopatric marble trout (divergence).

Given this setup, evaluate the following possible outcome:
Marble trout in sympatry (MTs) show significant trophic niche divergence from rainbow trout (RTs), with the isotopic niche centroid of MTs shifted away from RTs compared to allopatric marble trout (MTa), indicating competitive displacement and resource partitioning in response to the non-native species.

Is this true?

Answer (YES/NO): NO